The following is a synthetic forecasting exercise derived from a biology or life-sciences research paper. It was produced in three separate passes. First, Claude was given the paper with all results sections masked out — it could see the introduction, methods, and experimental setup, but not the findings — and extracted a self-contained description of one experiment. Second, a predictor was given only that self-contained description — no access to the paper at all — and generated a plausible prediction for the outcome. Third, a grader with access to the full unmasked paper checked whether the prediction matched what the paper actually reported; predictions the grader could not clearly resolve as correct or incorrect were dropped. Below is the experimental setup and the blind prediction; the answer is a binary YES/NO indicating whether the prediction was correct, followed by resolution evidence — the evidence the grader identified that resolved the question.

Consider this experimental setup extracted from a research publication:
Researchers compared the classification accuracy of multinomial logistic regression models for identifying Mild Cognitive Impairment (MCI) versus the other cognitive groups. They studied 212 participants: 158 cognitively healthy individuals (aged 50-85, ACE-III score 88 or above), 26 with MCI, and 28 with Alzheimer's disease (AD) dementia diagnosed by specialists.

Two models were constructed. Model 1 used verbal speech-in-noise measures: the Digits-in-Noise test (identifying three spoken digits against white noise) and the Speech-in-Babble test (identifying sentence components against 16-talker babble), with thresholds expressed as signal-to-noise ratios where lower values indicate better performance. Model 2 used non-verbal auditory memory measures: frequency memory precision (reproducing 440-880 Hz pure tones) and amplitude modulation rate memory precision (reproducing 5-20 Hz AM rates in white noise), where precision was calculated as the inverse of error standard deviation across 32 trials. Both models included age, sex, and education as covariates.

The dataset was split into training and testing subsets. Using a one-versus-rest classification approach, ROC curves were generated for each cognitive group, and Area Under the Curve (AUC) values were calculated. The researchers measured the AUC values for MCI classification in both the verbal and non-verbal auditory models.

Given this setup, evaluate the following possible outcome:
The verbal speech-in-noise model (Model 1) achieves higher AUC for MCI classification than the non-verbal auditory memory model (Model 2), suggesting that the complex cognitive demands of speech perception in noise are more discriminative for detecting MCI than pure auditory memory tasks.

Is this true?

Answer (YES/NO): NO